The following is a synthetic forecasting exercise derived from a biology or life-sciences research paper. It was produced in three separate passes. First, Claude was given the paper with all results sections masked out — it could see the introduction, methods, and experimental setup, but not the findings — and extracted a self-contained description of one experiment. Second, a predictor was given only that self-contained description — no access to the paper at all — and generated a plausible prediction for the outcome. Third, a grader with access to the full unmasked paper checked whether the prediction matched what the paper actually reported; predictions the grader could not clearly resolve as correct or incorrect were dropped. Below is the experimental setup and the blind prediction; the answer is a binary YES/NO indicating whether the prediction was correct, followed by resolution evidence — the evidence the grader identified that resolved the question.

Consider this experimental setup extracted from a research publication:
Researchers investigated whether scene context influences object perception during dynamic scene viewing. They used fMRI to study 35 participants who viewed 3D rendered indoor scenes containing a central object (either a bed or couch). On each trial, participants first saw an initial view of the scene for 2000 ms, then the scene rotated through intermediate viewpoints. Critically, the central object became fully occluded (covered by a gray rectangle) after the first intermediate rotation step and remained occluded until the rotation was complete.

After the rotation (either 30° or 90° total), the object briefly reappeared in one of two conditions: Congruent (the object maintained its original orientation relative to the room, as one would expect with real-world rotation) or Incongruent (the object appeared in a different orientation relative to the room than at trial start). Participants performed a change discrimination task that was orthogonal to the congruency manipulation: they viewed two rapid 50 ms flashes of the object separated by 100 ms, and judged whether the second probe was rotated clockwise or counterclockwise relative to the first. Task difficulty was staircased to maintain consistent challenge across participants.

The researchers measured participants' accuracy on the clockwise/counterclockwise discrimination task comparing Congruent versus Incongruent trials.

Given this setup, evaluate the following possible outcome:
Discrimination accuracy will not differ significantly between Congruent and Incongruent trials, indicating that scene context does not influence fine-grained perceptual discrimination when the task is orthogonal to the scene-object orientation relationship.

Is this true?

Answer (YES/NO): NO